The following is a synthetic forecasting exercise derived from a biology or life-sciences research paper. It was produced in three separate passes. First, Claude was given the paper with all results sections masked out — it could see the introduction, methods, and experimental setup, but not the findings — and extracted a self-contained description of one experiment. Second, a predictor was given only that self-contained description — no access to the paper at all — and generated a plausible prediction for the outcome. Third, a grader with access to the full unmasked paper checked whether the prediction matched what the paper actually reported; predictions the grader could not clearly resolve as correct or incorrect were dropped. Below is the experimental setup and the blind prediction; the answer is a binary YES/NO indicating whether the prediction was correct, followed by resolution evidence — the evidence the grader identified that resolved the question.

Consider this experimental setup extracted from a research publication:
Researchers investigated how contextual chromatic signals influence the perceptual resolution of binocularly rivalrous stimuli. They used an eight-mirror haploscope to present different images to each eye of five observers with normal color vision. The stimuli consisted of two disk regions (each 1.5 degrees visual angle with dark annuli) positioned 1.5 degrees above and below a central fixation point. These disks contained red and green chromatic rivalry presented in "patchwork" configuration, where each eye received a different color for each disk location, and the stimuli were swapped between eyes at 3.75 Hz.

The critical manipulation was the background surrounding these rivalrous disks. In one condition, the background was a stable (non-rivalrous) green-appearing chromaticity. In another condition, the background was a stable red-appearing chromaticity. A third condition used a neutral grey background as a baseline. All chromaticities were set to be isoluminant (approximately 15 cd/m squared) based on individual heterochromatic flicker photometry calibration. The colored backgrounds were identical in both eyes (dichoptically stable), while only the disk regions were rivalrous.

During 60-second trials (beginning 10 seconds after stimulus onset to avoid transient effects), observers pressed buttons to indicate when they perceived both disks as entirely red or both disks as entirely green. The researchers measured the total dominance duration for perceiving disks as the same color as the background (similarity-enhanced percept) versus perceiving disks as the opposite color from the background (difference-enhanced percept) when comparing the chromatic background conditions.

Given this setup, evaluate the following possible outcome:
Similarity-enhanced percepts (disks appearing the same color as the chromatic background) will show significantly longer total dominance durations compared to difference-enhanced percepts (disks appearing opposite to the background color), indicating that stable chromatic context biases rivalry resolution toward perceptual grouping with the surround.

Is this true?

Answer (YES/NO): NO